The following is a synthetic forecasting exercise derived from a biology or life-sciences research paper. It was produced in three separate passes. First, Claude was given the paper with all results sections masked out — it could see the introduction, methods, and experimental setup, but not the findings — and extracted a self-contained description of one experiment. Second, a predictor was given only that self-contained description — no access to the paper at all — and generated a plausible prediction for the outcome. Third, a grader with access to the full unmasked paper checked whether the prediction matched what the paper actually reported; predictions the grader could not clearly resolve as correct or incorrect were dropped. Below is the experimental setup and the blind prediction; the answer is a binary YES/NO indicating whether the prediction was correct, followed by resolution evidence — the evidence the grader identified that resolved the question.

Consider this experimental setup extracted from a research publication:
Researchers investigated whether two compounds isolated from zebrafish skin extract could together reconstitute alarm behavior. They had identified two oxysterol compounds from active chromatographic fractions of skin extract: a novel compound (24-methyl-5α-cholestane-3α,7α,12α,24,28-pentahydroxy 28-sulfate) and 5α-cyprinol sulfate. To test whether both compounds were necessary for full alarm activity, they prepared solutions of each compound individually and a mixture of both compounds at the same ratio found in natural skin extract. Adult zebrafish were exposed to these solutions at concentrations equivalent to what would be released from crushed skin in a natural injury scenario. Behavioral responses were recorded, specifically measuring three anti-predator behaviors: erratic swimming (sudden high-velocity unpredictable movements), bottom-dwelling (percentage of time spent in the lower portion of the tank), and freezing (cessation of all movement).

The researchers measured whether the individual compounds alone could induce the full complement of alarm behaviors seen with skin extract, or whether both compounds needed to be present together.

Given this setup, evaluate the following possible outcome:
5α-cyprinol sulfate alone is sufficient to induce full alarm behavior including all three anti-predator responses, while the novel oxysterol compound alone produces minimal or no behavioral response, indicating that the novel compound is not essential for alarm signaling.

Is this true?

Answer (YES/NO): NO